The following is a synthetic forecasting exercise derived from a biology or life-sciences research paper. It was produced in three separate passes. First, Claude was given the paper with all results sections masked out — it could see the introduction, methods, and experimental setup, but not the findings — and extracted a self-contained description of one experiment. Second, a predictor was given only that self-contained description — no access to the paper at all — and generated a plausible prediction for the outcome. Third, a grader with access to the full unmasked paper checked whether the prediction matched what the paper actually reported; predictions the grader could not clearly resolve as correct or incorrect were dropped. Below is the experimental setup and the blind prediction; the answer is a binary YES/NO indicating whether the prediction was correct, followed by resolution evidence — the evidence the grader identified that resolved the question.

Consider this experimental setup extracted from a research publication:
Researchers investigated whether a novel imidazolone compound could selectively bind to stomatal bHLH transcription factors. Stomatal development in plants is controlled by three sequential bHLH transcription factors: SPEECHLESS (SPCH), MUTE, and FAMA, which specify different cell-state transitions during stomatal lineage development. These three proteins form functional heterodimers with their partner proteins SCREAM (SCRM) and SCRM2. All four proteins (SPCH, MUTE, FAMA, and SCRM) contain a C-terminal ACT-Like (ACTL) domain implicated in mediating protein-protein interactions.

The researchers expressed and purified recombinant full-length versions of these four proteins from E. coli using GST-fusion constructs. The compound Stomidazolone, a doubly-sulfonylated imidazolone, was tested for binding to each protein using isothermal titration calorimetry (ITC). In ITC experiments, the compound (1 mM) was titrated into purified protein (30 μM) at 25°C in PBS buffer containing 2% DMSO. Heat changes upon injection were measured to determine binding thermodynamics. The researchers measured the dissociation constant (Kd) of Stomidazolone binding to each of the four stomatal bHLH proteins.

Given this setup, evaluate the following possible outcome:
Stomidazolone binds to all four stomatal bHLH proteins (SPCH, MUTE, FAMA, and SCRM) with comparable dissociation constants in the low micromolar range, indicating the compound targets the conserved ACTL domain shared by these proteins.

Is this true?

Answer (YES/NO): NO